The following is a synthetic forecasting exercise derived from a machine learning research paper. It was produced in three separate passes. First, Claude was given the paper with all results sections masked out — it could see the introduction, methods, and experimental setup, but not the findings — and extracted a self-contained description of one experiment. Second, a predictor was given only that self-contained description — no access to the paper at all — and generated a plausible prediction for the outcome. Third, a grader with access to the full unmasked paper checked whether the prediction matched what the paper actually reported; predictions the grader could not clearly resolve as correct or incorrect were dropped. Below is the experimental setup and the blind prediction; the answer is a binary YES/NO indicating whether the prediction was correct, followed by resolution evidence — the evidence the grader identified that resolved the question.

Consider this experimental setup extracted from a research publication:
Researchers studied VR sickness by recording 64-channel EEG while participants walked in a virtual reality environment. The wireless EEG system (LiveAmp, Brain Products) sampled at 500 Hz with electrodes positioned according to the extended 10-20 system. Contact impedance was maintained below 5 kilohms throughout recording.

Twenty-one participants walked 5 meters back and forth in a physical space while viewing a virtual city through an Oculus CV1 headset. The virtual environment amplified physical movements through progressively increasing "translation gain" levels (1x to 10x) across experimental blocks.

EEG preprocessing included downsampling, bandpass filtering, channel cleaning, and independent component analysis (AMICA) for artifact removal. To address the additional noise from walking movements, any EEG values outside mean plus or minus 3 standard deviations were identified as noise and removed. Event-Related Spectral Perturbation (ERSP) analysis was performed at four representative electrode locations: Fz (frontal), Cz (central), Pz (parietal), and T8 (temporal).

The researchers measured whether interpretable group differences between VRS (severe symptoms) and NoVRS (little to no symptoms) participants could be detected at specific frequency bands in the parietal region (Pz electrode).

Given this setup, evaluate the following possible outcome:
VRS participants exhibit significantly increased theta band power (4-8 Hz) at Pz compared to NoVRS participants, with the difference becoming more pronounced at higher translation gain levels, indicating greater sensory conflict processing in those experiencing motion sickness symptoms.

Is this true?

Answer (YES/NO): NO